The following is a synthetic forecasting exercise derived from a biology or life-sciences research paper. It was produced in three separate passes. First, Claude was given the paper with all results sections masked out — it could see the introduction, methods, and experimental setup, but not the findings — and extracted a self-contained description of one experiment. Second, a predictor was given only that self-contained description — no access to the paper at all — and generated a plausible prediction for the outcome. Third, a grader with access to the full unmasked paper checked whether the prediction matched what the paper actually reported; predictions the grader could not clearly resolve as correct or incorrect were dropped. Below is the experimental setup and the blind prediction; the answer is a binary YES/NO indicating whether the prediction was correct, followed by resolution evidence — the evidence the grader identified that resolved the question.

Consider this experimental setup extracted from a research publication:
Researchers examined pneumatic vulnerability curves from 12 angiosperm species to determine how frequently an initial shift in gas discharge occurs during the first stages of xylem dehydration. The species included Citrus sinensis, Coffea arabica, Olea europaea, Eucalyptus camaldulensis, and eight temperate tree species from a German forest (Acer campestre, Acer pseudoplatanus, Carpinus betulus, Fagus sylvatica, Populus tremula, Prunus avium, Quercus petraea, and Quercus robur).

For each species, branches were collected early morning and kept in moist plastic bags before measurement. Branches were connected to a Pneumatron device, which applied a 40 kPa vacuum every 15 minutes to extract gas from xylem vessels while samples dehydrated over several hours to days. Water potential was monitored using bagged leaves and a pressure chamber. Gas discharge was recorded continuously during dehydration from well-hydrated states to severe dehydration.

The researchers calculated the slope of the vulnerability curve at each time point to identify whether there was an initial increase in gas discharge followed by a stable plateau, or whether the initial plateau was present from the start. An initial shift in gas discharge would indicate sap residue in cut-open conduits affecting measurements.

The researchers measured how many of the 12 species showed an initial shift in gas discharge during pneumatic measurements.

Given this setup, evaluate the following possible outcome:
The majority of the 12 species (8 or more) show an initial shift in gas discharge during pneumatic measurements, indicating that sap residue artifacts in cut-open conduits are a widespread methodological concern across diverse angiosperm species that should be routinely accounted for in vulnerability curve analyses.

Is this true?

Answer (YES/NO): YES